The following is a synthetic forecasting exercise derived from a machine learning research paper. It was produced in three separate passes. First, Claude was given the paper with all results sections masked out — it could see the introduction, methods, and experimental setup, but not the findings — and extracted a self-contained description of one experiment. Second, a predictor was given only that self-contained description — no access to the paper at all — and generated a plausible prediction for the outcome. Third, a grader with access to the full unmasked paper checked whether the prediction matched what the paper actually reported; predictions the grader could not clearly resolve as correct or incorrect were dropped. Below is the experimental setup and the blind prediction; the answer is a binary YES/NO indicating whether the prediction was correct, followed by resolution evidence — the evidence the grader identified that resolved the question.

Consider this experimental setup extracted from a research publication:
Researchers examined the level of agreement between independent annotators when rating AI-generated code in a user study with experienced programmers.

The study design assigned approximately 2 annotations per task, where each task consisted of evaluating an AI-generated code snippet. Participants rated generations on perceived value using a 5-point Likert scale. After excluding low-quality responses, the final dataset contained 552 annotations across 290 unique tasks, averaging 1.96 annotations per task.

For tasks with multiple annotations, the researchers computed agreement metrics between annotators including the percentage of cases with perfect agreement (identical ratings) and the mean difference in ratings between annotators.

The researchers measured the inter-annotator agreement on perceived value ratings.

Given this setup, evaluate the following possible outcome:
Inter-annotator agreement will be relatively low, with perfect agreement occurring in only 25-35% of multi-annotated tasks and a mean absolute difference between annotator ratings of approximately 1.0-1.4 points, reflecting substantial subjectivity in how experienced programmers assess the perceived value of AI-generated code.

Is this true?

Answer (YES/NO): NO